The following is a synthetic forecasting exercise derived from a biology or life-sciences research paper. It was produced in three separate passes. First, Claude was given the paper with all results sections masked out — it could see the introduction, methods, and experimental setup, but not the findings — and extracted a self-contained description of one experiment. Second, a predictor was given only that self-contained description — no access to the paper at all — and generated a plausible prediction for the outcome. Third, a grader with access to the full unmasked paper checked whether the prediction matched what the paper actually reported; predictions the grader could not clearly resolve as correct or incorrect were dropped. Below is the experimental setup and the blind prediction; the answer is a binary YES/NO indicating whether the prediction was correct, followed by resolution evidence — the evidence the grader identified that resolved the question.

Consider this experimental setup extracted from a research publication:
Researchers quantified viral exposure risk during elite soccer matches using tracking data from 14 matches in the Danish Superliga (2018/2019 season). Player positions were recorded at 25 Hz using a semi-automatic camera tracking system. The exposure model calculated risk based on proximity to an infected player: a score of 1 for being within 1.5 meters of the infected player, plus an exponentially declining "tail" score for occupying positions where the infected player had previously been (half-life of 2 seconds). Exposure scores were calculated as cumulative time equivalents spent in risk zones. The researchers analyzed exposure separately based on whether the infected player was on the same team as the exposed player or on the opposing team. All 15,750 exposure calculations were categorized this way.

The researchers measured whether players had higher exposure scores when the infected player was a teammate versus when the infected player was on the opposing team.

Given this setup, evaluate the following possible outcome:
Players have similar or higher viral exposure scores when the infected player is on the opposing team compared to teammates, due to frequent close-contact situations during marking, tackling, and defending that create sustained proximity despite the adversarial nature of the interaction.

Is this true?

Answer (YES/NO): YES